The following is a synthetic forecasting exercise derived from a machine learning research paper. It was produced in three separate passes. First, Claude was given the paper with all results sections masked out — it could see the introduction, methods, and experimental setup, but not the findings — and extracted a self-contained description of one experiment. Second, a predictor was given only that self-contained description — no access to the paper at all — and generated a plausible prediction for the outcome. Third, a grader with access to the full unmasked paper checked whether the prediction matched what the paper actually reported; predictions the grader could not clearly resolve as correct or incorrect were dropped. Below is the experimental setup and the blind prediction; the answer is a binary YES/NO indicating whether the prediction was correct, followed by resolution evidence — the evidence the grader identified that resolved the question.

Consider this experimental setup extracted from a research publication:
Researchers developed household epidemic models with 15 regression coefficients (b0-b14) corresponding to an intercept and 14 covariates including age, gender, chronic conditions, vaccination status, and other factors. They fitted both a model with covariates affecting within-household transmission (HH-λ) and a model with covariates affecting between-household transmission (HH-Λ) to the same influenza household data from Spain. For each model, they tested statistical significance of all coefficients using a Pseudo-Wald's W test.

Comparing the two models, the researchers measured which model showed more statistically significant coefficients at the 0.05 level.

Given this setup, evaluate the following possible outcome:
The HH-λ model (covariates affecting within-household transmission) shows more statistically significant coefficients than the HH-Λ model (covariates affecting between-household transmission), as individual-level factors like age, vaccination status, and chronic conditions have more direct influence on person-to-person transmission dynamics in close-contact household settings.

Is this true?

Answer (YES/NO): YES